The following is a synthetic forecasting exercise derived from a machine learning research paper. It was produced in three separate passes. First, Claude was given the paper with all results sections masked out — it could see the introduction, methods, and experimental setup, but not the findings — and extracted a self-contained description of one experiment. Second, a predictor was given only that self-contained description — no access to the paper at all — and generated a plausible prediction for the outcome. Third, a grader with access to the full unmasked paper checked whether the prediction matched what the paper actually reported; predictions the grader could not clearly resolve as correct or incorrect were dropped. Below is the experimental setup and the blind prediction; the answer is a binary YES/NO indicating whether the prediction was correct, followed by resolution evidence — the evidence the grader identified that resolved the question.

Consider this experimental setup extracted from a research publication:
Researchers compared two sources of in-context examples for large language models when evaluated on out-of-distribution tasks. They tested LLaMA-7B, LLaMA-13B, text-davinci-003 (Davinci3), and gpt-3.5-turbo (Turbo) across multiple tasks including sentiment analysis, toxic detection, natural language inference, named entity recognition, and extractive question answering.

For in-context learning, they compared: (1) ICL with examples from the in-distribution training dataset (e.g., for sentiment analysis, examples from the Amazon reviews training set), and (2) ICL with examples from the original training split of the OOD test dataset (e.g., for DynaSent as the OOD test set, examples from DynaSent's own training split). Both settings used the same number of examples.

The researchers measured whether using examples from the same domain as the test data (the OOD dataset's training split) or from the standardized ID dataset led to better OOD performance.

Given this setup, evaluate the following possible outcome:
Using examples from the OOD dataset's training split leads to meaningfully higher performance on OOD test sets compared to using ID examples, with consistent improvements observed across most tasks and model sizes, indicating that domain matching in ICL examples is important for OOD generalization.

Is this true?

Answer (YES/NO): NO